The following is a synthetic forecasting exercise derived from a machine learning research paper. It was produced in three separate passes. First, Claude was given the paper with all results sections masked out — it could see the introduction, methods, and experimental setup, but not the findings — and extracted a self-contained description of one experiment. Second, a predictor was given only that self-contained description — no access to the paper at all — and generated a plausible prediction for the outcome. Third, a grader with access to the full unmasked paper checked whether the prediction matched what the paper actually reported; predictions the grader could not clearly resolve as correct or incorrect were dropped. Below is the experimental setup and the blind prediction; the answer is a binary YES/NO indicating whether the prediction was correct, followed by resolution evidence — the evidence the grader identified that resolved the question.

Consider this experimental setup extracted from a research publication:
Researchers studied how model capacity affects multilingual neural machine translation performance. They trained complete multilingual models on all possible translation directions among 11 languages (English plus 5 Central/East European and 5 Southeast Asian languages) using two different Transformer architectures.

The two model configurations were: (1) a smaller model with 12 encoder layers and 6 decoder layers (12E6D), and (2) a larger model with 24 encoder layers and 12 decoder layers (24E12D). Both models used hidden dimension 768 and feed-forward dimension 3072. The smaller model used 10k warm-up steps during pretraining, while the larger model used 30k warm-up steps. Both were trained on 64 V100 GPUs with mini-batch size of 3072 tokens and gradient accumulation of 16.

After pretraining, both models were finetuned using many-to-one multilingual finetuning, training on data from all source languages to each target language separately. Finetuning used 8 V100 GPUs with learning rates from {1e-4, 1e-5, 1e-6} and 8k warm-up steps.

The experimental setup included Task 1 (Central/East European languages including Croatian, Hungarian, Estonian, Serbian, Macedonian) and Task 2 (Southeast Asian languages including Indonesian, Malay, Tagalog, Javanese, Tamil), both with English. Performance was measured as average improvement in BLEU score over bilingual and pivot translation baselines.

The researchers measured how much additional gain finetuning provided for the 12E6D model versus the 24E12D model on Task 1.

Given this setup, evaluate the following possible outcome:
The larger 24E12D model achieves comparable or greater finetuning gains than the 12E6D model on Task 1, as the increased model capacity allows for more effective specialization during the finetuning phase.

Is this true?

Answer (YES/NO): YES